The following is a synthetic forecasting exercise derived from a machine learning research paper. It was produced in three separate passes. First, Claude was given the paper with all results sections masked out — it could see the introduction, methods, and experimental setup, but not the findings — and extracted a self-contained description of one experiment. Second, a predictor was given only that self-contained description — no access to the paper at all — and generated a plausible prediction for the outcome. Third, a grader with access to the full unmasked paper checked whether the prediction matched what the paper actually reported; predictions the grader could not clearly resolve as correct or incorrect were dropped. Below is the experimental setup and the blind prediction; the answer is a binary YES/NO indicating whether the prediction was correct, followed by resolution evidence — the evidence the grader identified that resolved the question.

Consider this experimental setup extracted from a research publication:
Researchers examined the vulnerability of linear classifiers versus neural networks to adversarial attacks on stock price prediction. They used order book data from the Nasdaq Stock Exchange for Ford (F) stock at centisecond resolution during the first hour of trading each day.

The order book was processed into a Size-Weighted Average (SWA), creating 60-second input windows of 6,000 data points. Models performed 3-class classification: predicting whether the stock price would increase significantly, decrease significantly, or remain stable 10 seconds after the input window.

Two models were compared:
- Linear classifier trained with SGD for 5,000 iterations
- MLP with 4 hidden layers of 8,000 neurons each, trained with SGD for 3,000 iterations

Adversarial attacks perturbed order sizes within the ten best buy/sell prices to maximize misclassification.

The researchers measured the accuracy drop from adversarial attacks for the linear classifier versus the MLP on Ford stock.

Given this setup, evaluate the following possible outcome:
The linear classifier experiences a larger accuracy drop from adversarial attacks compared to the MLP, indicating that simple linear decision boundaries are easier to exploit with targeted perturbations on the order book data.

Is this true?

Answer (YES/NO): NO